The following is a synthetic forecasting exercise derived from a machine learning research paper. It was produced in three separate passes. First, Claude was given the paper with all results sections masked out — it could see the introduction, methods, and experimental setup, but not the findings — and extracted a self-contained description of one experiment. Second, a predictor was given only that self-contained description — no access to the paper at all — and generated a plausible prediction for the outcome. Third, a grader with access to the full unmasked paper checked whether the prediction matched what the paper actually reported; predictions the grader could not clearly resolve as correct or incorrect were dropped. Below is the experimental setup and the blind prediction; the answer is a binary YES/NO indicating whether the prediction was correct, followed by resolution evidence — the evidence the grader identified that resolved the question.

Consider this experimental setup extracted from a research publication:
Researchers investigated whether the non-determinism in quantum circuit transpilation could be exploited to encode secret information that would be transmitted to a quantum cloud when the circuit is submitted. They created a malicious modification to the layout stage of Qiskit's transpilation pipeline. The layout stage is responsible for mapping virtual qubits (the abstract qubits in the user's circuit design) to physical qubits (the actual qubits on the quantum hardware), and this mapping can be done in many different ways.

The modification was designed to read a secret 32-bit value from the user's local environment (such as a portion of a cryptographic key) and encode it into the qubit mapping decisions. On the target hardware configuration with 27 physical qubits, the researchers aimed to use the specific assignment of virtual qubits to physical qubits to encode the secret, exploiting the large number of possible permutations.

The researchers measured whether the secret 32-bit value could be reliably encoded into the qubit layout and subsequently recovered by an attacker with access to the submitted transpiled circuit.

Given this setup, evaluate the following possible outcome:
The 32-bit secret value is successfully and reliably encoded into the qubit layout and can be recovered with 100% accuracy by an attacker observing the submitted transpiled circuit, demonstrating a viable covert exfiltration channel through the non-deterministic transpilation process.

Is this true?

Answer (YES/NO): YES